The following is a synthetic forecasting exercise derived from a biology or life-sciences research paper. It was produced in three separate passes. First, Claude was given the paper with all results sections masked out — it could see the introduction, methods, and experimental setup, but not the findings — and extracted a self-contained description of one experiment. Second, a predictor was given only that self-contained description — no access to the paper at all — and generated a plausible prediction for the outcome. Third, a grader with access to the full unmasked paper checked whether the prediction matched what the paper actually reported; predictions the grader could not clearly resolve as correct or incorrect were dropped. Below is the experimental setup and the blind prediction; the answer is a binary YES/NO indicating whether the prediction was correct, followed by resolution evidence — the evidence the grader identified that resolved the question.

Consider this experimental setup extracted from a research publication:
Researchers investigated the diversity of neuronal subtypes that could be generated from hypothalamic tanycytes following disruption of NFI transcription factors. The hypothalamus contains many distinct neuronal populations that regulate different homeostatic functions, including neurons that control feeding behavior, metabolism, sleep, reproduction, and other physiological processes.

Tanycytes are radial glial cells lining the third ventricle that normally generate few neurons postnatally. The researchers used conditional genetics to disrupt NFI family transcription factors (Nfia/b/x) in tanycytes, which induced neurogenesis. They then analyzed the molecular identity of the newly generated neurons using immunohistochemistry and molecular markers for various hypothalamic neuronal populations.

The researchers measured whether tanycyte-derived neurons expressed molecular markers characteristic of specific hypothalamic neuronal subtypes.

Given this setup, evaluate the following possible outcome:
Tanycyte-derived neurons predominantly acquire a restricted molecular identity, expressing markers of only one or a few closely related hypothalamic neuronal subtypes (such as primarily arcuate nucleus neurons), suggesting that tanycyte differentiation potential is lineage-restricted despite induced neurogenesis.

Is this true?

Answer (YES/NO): NO